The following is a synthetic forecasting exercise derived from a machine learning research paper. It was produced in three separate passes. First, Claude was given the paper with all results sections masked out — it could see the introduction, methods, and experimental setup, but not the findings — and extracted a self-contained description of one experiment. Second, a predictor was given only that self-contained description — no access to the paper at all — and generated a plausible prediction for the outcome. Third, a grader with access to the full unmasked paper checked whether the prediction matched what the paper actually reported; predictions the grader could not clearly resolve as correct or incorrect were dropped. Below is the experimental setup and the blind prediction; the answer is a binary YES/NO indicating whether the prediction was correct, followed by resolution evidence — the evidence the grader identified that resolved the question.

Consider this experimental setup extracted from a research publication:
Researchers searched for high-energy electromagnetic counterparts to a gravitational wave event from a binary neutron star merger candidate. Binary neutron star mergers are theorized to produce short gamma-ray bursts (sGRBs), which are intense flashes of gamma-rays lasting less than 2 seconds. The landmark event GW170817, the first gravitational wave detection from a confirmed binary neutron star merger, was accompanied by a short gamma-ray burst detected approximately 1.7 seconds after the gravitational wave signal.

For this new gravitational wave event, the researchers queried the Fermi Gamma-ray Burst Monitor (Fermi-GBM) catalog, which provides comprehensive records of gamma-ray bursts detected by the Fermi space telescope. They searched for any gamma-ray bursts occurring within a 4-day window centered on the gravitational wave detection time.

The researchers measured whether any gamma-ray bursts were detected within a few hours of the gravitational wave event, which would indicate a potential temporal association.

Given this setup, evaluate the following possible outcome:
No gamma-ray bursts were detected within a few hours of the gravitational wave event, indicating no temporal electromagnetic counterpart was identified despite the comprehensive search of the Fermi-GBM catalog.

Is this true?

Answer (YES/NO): YES